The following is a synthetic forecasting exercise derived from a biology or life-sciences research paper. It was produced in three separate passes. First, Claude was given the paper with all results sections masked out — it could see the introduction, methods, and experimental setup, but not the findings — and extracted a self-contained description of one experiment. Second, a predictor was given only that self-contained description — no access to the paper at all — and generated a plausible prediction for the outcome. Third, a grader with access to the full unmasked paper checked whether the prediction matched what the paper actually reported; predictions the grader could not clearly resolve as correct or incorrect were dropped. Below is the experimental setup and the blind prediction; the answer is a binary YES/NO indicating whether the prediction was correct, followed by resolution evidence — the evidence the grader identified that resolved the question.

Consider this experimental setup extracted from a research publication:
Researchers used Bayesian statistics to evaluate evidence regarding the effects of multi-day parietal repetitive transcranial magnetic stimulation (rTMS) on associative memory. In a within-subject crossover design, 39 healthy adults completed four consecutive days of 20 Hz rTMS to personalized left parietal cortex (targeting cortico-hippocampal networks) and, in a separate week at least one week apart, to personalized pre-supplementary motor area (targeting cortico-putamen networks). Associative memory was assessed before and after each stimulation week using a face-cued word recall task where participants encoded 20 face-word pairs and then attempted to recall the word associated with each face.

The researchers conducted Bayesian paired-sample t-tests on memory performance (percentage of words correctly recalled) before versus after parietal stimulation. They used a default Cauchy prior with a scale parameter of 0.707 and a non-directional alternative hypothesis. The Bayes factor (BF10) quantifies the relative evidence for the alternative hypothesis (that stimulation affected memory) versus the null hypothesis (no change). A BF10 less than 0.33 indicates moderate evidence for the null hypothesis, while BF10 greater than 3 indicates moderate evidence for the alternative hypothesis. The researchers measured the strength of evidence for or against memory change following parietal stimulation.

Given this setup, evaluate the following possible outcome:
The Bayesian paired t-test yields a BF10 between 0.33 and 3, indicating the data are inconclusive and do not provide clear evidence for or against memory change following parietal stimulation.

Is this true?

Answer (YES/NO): NO